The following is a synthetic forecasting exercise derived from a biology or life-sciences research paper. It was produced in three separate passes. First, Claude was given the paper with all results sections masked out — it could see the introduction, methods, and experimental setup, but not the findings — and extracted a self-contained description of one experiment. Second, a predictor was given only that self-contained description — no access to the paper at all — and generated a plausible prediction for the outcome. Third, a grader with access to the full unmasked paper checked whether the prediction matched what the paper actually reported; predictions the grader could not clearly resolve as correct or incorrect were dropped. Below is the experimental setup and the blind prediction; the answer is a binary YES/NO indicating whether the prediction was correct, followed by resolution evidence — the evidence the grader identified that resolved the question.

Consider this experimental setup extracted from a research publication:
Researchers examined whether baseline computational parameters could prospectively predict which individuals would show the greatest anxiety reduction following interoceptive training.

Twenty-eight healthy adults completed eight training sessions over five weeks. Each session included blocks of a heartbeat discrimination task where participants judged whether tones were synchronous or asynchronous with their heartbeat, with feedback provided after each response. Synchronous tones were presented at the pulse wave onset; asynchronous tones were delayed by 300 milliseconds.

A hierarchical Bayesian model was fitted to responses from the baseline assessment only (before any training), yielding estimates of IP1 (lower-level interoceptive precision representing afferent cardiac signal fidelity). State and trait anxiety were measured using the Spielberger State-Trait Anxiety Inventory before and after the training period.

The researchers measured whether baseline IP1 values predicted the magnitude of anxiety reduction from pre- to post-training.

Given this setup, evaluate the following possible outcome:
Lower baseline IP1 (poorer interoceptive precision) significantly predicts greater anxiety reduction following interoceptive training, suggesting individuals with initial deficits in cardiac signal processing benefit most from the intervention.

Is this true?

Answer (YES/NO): NO